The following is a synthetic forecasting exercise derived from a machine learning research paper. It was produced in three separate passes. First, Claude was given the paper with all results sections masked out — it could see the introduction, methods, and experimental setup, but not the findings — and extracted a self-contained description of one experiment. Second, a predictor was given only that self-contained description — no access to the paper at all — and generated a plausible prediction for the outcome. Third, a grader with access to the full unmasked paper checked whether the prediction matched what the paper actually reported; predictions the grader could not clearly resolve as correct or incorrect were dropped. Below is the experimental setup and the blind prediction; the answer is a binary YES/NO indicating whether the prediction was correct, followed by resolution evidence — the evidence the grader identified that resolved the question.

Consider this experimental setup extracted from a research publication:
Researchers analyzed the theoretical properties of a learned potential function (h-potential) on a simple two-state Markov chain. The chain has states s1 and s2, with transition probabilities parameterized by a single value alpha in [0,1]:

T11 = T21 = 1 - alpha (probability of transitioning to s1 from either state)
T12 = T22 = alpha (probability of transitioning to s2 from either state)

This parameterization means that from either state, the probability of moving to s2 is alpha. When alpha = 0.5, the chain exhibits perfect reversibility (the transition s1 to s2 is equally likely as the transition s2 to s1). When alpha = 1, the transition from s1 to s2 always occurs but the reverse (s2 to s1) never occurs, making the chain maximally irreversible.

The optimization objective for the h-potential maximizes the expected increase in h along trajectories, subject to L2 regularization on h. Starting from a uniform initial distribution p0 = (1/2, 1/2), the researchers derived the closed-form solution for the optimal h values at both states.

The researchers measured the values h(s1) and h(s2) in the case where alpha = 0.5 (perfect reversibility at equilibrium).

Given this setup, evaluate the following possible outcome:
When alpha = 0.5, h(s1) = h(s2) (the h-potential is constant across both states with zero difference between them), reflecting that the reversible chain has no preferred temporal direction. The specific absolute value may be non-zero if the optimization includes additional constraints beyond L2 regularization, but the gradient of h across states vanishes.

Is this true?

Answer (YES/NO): YES